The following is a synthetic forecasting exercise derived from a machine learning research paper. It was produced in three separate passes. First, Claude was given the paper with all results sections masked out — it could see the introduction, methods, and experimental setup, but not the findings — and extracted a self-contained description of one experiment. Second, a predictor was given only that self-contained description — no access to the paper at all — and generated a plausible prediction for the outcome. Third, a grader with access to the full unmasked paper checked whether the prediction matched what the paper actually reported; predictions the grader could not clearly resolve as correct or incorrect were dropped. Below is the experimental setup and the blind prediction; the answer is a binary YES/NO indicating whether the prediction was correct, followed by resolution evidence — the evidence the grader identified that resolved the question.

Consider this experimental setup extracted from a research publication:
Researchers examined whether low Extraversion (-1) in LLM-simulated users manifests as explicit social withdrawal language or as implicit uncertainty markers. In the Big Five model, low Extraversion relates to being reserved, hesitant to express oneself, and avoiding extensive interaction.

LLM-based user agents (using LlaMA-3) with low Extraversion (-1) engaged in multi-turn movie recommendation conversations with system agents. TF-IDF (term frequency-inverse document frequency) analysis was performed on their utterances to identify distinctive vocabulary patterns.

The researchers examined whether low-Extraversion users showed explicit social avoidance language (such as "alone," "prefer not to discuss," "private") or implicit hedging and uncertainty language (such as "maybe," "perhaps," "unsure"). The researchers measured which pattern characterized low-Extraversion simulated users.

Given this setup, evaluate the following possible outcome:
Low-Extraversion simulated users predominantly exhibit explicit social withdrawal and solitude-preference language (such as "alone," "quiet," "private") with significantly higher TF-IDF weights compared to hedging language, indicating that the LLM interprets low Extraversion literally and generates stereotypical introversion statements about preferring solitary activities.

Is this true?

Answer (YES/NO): NO